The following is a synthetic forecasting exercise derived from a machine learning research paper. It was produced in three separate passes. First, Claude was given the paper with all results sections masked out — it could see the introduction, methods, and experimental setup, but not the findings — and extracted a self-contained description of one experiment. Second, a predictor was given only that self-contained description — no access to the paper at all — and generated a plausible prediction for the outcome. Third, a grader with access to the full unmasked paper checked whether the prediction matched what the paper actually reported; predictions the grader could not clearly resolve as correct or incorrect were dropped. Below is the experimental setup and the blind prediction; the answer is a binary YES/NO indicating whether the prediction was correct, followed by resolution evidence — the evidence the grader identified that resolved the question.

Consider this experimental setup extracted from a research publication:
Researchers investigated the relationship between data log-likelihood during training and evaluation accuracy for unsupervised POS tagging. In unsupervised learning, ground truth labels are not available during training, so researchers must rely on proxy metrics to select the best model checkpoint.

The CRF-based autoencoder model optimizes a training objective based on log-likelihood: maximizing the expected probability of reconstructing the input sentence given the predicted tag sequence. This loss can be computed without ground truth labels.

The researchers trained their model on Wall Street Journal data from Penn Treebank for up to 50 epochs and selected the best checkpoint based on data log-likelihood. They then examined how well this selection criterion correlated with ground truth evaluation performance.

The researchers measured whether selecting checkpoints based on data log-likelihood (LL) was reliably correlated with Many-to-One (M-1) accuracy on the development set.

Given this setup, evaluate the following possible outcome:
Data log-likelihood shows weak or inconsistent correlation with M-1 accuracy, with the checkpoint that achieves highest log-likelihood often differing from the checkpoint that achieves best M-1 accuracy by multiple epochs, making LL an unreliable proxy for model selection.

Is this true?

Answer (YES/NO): YES